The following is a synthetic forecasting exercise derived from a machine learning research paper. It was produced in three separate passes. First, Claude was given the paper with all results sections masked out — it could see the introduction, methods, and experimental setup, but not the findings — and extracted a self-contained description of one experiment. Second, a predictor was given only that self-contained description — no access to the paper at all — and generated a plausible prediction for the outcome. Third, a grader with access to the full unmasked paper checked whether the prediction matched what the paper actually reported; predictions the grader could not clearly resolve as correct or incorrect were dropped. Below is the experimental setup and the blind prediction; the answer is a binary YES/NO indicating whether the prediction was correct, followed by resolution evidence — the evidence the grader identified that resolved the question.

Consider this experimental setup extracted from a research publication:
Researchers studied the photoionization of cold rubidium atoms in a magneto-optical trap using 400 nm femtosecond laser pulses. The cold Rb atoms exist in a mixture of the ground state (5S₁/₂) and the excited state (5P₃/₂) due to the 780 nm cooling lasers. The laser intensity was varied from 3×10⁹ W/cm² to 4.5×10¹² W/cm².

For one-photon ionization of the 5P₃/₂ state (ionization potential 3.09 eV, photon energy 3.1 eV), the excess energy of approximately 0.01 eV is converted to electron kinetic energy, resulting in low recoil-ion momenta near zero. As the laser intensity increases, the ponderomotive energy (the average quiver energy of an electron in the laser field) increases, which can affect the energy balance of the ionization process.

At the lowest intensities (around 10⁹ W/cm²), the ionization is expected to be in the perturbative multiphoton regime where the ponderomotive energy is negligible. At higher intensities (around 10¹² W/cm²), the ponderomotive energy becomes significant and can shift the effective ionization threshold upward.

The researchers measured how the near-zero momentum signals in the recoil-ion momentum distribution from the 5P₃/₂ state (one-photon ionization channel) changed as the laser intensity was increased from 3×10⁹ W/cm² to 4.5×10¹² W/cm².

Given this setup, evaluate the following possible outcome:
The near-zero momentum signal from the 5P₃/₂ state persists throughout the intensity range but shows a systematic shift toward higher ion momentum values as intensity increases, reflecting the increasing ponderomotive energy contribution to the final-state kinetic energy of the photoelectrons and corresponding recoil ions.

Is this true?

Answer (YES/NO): NO